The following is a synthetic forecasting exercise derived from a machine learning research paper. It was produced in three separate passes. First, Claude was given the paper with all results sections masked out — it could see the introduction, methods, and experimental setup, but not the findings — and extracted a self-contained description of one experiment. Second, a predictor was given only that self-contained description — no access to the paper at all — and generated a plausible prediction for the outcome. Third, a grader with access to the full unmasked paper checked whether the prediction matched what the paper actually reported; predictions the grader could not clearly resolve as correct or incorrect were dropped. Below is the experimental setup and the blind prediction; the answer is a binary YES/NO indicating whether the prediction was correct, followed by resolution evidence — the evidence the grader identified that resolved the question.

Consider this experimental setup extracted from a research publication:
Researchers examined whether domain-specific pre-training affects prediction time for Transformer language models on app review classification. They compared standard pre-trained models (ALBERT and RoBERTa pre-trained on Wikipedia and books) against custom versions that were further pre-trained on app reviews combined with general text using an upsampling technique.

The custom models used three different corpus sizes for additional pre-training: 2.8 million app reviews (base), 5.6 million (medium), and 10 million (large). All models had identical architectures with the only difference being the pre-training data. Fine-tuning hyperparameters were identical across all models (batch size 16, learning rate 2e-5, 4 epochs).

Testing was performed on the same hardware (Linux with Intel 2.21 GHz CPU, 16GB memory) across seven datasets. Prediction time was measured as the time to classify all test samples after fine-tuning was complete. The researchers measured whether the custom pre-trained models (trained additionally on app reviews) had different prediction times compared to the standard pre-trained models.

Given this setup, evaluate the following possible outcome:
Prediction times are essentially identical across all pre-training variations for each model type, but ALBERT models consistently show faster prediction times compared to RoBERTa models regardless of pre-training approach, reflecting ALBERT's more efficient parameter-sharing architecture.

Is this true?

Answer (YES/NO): YES